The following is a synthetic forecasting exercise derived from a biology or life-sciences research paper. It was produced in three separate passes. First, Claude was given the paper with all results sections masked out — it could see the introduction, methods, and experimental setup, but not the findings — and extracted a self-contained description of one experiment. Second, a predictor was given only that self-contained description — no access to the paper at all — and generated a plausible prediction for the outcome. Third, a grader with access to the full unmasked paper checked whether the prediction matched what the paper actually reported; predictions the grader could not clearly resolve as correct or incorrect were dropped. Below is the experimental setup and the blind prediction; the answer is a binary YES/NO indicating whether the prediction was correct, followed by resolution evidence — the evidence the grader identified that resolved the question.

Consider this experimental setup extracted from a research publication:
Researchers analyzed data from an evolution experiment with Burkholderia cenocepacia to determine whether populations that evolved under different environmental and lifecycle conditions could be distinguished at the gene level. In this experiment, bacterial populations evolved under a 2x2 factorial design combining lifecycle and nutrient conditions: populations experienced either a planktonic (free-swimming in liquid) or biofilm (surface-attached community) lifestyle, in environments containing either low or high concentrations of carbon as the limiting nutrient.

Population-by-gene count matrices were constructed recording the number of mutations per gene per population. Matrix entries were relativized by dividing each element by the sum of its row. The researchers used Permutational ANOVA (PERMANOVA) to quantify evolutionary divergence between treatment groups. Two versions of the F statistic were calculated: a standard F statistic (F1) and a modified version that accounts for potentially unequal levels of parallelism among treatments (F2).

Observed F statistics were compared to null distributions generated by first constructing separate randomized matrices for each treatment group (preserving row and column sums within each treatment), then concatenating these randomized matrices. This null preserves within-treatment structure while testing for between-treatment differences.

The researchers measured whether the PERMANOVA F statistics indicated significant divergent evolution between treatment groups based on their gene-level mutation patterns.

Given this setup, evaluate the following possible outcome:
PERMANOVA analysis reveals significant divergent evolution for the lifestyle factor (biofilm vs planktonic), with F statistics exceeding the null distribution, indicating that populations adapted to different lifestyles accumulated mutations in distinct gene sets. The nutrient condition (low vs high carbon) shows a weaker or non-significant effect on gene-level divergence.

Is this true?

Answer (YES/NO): NO